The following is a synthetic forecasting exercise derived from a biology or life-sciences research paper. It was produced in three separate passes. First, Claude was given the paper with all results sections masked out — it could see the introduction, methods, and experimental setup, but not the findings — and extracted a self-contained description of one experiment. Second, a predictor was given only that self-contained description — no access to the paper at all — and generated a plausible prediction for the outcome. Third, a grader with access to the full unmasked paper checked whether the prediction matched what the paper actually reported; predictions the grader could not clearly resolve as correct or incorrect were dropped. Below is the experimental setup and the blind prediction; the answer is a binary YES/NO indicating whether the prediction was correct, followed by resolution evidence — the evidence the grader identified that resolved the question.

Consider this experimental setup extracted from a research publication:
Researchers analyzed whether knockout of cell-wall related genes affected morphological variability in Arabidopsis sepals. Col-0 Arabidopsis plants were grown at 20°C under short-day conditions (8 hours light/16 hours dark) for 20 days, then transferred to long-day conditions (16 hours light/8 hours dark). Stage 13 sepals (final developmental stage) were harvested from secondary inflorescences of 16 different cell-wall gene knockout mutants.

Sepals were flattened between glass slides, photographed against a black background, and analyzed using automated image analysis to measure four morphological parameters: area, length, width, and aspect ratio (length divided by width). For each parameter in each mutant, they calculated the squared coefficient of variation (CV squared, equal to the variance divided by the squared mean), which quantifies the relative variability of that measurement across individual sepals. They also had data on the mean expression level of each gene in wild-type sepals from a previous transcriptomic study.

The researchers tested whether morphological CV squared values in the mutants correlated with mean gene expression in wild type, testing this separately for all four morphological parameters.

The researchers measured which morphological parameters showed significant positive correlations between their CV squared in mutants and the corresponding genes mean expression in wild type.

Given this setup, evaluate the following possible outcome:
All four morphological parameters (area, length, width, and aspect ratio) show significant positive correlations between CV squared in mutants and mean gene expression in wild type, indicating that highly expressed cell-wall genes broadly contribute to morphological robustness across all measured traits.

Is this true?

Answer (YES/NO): NO